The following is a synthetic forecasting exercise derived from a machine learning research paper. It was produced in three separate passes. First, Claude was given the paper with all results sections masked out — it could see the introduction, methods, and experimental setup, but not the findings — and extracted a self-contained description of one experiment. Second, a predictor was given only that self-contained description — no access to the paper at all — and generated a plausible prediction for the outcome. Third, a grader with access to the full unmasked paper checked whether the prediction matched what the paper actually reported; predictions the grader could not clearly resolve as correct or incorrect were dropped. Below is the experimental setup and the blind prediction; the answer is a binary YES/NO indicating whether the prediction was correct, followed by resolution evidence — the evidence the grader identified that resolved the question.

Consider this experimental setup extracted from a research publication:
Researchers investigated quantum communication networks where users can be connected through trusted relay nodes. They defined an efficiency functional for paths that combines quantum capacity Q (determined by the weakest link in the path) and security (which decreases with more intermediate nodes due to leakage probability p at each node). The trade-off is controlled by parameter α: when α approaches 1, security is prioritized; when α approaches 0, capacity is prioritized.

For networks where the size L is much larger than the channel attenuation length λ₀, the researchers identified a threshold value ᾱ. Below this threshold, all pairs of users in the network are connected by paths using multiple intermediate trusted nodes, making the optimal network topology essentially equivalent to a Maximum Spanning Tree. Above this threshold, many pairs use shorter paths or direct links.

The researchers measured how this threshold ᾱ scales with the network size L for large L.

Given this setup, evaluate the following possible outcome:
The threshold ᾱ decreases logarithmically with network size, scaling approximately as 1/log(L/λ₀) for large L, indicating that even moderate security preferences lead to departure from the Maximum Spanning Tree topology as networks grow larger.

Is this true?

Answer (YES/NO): NO